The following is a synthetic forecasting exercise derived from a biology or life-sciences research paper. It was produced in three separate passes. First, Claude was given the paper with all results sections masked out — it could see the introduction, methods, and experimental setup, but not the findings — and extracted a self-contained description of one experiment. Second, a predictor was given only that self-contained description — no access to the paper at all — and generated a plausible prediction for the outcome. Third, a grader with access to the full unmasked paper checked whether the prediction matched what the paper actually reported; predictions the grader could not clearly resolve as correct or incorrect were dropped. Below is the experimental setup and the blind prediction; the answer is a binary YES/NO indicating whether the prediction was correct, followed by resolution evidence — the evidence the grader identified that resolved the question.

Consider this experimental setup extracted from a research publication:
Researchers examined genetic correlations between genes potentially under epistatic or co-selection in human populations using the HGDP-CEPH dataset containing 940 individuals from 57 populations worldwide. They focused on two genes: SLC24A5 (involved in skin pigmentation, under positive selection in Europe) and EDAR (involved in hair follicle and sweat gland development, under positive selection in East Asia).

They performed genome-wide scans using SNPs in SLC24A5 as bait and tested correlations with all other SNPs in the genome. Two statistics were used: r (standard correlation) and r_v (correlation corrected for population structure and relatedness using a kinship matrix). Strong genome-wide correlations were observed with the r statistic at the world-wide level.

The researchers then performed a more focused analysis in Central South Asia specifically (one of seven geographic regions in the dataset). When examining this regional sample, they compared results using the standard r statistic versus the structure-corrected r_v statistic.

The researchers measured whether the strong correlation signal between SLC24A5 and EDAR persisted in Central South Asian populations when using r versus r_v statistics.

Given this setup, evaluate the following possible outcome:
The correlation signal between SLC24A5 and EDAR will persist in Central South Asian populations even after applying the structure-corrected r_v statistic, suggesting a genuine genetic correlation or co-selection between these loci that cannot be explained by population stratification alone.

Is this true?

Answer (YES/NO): YES